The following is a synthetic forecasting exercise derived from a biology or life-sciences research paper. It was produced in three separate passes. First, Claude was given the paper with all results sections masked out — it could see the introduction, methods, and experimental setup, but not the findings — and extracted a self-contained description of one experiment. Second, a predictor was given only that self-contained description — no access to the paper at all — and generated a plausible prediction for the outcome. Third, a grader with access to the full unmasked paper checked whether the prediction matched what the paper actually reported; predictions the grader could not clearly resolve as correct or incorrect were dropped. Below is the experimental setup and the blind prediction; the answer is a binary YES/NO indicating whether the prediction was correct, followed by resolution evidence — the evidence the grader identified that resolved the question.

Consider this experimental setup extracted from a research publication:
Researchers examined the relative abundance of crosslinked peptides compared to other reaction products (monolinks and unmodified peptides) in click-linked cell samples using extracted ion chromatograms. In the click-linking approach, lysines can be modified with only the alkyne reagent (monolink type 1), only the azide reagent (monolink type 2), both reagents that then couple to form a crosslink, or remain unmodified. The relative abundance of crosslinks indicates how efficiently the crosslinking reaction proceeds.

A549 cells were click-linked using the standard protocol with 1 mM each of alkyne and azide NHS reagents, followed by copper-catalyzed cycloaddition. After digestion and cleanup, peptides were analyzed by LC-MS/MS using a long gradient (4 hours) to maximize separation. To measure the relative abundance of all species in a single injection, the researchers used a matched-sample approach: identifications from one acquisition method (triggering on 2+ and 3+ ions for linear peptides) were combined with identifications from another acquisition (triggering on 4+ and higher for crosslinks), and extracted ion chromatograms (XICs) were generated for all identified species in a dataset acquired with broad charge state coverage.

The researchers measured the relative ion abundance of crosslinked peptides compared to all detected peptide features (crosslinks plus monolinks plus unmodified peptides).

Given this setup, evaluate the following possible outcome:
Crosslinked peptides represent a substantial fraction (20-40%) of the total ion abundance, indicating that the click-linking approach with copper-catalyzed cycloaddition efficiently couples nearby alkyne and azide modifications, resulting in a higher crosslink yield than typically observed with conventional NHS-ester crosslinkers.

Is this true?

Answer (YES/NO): NO